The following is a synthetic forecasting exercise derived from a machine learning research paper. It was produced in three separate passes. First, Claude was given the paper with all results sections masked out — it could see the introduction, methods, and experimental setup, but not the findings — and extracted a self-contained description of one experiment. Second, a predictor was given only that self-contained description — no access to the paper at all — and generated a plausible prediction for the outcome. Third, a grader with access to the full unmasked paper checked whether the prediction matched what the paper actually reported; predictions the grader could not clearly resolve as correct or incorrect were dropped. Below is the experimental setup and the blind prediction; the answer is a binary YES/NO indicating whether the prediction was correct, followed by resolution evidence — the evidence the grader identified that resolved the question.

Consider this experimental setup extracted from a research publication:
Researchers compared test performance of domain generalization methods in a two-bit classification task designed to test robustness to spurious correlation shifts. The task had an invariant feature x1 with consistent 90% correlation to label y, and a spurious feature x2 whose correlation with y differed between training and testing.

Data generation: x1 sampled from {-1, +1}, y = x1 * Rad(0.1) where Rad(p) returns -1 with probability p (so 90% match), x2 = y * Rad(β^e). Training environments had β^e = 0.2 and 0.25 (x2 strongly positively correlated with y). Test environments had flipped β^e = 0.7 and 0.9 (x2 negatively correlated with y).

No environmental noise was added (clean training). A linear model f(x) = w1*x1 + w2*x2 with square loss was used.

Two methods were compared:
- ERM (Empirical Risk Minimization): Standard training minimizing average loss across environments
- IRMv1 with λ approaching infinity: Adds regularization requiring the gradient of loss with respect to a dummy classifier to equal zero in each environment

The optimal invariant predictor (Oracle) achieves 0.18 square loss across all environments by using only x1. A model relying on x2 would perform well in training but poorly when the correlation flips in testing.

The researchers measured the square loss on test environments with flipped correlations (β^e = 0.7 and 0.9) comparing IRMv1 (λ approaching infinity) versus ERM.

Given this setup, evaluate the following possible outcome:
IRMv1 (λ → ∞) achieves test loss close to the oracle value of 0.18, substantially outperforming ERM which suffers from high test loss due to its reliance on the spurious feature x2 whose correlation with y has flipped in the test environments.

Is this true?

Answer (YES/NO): NO